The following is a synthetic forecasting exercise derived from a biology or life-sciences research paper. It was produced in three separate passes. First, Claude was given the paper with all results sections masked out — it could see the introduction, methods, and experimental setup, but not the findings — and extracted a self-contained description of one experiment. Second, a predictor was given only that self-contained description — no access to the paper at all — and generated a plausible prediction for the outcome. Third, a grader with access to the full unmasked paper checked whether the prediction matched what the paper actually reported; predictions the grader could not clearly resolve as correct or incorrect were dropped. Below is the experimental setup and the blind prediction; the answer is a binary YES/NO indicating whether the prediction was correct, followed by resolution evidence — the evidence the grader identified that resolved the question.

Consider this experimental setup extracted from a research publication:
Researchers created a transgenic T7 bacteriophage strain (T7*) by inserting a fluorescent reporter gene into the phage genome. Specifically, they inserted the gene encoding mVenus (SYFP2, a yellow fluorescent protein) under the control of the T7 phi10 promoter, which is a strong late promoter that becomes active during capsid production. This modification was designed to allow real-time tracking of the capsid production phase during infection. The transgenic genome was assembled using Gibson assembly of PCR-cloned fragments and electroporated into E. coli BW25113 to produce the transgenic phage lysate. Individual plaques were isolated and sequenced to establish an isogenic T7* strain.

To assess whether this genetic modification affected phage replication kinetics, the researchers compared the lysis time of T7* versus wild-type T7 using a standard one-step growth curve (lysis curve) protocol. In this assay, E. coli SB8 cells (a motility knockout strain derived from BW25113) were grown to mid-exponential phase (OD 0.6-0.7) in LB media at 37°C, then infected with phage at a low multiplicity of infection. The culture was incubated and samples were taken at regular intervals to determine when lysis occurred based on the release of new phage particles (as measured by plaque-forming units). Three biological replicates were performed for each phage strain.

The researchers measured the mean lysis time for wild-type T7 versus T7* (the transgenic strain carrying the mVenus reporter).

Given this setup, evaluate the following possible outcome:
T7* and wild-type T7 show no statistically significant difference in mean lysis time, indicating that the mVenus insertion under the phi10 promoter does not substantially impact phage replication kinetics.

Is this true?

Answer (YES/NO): NO